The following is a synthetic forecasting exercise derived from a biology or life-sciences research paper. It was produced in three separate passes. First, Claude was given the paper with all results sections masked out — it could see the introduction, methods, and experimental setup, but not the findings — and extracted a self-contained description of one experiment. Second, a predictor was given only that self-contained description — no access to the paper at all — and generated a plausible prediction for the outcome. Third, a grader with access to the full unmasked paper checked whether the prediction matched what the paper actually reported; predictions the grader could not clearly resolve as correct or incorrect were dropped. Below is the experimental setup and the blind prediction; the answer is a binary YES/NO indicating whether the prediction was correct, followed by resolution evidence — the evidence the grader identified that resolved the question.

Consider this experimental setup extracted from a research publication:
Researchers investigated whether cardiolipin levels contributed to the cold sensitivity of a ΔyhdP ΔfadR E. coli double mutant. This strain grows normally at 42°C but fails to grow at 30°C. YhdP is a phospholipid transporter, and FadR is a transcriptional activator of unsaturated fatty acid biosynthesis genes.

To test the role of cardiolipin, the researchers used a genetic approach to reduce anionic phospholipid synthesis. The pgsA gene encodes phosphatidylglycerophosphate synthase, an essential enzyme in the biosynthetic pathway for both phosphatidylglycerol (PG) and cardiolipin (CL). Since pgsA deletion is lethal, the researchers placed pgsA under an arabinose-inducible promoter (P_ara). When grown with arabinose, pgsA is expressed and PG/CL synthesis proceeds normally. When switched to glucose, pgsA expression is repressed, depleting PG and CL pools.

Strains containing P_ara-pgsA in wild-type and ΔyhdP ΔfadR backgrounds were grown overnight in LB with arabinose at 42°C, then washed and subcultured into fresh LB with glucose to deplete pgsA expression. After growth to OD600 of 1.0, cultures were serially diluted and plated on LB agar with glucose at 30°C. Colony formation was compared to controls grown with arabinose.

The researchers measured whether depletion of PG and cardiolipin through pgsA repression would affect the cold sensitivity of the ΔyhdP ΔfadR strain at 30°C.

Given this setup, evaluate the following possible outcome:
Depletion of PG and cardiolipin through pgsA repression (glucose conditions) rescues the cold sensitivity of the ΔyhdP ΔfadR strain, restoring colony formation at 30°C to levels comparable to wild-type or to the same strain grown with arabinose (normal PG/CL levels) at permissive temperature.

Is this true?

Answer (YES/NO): NO